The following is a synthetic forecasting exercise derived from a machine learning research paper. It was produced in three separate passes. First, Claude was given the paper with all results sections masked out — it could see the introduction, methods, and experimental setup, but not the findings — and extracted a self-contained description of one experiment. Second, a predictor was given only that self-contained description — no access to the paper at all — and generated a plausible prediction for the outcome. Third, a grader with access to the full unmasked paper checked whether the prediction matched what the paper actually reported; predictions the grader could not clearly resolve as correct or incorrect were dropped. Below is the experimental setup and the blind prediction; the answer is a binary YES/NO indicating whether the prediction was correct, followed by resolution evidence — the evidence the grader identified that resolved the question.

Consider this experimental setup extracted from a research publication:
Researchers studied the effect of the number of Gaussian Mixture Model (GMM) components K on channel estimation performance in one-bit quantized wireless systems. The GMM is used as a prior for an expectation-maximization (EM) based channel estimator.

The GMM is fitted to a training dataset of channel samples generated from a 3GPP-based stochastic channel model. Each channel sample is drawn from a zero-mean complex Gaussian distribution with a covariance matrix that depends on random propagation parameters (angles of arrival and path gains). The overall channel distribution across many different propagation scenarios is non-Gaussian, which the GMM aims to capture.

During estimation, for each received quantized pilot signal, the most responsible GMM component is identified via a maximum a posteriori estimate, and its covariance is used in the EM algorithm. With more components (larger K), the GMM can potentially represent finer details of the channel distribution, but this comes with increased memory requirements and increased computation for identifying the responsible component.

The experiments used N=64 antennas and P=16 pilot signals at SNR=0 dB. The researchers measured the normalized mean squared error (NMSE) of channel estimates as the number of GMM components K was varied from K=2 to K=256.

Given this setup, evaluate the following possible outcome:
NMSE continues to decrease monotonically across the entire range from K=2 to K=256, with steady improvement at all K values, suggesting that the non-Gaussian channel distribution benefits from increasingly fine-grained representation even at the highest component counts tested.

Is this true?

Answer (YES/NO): NO